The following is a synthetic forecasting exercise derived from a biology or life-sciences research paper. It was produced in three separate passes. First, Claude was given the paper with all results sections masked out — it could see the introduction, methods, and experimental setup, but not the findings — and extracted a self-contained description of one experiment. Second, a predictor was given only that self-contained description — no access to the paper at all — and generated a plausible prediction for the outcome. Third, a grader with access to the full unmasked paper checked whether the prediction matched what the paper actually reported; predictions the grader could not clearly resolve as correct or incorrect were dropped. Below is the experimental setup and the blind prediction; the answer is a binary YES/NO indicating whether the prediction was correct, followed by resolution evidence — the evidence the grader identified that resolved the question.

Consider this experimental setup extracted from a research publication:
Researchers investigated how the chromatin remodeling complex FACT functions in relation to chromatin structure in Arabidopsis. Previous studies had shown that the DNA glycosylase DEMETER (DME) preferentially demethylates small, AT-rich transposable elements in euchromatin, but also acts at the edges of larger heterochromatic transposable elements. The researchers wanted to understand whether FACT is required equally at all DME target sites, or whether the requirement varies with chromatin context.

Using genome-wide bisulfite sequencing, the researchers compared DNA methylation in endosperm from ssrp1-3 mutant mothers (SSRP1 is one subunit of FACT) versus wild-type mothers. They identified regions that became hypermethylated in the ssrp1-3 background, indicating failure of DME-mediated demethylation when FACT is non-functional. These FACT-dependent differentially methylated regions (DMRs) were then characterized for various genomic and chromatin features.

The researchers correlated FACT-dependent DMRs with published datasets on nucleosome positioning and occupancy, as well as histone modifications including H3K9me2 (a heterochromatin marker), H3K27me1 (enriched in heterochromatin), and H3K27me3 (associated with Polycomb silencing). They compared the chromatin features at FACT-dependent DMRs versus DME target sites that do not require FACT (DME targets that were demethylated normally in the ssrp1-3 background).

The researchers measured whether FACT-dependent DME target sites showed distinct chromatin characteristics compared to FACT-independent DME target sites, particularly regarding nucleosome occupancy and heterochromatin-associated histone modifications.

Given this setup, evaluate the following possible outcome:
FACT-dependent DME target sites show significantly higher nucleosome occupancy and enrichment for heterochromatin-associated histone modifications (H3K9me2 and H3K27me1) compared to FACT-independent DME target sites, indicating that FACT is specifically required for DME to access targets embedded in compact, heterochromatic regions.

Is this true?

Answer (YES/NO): YES